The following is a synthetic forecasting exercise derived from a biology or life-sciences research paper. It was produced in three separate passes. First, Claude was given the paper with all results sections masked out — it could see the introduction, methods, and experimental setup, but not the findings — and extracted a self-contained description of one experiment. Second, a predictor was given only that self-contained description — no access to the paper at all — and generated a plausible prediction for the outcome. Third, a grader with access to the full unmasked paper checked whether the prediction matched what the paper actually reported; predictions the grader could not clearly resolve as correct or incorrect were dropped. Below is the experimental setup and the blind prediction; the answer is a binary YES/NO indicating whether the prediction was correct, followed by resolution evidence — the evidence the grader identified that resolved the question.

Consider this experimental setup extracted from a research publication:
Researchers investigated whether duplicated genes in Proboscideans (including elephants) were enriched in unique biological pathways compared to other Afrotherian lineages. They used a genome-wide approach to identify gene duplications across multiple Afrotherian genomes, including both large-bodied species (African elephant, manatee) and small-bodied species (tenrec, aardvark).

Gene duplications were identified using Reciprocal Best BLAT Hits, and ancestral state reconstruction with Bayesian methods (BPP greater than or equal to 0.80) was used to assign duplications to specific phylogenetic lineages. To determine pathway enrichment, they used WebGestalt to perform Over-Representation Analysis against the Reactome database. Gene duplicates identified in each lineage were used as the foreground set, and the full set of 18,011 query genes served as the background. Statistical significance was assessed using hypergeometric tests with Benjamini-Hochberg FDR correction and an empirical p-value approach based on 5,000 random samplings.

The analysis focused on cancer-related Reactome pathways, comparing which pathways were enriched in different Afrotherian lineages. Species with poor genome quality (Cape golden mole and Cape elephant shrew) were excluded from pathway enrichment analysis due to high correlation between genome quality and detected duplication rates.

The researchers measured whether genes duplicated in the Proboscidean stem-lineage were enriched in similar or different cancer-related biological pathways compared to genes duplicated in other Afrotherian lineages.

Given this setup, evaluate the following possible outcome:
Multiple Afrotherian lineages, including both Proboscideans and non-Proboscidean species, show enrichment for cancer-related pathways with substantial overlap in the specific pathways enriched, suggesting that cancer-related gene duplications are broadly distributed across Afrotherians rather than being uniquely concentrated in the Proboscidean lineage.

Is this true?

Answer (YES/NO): NO